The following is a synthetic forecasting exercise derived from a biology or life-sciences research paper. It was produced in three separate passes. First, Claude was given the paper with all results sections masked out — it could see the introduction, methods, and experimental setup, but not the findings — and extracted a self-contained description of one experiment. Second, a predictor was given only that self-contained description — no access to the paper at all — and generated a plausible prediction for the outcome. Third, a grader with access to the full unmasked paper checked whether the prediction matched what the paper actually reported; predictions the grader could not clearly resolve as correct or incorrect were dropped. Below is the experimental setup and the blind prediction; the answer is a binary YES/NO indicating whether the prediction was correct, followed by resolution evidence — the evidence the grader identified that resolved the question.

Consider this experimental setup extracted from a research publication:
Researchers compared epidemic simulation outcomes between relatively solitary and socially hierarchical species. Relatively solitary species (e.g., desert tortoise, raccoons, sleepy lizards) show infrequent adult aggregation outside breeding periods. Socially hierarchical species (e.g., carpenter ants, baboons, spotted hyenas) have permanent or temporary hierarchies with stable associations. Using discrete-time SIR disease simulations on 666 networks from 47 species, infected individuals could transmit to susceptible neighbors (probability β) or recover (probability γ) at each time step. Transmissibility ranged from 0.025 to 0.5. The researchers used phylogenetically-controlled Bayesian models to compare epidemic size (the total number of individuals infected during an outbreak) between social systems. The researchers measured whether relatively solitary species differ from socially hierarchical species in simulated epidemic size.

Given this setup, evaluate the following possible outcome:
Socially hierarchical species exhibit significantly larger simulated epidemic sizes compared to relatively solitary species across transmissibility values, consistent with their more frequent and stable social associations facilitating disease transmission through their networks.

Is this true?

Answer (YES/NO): NO